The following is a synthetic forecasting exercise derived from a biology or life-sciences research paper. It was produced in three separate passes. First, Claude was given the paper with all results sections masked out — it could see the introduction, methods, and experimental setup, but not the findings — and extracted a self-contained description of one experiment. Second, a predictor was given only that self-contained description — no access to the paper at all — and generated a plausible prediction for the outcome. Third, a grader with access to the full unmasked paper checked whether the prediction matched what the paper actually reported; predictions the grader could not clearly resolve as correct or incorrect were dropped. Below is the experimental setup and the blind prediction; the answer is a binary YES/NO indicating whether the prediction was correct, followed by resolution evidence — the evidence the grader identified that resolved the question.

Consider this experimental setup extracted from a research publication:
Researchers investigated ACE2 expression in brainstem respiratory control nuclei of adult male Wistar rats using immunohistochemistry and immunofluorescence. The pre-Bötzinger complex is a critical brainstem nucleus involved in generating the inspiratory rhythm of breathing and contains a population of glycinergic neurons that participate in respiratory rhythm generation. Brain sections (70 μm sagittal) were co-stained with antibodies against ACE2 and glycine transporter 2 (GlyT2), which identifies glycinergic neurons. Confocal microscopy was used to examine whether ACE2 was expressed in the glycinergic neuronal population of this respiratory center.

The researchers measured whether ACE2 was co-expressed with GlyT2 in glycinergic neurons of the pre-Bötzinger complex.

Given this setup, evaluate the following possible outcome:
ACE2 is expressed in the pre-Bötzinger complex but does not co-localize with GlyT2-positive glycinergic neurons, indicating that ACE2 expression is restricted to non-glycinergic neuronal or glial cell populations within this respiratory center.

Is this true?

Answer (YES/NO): NO